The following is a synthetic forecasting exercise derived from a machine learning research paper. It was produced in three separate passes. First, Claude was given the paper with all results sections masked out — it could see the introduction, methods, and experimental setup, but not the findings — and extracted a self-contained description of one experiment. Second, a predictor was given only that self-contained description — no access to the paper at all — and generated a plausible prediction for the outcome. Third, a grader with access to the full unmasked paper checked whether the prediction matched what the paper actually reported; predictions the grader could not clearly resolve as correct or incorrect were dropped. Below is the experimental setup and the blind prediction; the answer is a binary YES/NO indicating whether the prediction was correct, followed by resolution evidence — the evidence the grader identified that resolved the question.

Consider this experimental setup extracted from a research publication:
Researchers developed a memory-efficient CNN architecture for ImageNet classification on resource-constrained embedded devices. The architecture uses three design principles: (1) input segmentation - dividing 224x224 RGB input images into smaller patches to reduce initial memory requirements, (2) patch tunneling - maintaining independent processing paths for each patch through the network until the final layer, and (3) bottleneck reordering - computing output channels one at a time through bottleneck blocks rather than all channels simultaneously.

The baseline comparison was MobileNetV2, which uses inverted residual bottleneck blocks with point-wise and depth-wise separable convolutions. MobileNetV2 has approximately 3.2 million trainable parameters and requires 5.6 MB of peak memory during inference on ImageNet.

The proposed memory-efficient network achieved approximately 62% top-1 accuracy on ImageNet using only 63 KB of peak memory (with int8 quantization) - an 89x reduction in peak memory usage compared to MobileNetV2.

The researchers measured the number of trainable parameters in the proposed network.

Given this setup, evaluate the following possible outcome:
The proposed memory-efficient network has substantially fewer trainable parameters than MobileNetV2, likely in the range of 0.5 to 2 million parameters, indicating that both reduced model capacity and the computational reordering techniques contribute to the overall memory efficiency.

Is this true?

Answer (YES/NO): NO